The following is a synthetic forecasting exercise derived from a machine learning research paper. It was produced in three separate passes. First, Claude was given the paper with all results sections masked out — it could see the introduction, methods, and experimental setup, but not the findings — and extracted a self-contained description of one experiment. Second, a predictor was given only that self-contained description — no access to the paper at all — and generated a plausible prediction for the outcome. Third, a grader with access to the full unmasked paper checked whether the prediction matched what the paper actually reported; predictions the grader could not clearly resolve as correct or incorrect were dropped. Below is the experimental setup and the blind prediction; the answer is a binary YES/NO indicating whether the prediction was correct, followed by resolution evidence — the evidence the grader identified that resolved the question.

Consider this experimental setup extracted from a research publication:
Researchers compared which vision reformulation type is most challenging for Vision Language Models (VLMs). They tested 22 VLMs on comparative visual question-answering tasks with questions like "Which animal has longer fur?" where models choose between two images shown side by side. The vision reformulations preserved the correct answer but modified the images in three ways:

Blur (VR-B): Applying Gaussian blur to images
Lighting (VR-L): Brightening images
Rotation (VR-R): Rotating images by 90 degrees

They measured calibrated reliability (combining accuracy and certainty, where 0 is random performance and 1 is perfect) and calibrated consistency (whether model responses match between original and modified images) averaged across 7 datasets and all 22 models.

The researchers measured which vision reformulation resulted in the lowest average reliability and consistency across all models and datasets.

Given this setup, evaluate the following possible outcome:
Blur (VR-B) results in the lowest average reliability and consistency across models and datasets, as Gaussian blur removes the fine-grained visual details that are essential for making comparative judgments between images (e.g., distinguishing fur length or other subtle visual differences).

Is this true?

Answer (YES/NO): NO